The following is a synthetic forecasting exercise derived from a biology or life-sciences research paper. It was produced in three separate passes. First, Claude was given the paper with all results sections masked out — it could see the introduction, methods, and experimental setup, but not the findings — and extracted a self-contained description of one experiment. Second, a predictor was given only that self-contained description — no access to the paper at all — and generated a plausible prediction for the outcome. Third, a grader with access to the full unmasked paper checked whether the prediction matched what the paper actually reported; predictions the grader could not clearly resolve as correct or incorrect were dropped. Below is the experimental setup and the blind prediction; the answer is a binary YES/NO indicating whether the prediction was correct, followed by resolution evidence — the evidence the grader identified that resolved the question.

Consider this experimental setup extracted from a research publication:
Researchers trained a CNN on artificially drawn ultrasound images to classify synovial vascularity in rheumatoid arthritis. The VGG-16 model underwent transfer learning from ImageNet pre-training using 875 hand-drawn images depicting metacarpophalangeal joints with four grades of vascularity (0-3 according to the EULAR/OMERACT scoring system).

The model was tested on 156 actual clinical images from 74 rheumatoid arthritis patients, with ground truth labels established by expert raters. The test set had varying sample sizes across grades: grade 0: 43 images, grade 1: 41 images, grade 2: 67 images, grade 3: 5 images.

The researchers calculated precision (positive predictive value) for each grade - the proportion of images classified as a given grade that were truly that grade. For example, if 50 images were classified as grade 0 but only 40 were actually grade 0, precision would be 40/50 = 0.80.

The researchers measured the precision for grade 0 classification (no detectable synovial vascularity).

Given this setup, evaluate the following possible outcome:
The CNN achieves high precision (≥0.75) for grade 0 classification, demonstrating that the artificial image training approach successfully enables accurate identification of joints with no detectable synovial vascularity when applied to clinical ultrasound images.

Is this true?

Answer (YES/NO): YES